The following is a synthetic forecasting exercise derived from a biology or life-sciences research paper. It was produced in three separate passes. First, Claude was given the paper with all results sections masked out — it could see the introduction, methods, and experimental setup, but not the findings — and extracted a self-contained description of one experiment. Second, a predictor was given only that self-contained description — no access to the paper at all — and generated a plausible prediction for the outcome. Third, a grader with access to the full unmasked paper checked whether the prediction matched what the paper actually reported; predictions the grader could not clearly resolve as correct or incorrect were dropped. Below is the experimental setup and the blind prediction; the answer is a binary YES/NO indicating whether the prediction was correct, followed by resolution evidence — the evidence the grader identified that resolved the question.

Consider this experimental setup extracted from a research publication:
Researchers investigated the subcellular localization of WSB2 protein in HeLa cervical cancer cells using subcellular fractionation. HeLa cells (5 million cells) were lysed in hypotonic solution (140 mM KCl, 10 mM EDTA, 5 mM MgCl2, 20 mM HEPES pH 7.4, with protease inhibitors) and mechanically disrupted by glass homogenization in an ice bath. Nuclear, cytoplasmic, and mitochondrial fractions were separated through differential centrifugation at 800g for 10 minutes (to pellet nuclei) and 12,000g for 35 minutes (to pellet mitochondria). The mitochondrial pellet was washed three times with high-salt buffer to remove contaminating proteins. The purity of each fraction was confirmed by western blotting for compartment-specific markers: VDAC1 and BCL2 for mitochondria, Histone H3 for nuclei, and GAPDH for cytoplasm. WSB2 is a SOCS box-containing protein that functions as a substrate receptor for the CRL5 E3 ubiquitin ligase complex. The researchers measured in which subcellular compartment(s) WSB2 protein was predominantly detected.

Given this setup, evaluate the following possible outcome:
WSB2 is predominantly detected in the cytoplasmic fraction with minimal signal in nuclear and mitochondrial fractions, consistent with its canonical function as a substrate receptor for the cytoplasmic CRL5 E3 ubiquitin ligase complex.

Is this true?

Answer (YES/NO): NO